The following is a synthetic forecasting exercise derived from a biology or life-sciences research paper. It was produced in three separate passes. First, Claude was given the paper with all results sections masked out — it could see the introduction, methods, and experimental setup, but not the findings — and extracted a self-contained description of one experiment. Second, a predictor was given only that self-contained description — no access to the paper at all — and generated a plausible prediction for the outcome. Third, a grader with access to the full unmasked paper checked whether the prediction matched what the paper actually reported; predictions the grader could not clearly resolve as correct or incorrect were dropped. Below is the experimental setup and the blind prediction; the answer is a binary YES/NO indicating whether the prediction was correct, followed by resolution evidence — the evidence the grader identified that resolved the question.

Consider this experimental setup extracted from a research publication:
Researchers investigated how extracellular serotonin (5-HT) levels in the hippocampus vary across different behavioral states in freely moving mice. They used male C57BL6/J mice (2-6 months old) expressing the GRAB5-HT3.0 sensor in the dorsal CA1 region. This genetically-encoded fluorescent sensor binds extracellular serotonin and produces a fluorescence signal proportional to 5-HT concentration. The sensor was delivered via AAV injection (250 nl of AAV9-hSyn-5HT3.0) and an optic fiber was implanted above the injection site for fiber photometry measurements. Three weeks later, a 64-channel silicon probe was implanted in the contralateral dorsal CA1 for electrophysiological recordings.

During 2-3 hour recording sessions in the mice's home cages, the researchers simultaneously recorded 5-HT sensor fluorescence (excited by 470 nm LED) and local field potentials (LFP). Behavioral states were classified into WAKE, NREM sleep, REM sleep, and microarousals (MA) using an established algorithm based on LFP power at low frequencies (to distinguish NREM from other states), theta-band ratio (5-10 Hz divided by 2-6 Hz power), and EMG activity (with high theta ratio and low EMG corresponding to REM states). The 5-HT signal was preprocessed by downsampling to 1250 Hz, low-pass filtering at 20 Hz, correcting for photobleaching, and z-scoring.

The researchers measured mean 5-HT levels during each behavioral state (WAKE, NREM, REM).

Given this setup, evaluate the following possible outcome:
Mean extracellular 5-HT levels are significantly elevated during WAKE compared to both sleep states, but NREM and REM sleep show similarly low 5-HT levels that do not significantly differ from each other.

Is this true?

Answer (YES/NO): NO